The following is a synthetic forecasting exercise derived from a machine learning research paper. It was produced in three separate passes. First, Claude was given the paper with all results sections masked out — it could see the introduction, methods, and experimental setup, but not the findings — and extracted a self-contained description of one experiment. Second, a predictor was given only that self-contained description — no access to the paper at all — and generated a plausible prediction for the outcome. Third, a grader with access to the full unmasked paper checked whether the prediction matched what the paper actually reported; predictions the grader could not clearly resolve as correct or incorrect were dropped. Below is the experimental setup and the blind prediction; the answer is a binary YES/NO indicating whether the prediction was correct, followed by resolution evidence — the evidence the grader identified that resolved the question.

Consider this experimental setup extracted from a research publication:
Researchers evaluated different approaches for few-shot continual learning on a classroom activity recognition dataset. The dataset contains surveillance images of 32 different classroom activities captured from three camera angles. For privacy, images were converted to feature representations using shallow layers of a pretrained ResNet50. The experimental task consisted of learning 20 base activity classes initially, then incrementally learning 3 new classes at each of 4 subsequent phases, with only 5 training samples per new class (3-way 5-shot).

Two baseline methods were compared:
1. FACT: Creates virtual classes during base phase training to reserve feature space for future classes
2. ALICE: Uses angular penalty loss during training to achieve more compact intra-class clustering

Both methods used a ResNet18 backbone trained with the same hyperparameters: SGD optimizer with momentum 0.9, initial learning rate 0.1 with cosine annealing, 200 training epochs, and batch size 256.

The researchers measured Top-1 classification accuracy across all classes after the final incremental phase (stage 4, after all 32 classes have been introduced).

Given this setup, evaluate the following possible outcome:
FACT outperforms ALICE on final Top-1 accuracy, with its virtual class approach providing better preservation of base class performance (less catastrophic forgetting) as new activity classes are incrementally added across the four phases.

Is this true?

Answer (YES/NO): YES